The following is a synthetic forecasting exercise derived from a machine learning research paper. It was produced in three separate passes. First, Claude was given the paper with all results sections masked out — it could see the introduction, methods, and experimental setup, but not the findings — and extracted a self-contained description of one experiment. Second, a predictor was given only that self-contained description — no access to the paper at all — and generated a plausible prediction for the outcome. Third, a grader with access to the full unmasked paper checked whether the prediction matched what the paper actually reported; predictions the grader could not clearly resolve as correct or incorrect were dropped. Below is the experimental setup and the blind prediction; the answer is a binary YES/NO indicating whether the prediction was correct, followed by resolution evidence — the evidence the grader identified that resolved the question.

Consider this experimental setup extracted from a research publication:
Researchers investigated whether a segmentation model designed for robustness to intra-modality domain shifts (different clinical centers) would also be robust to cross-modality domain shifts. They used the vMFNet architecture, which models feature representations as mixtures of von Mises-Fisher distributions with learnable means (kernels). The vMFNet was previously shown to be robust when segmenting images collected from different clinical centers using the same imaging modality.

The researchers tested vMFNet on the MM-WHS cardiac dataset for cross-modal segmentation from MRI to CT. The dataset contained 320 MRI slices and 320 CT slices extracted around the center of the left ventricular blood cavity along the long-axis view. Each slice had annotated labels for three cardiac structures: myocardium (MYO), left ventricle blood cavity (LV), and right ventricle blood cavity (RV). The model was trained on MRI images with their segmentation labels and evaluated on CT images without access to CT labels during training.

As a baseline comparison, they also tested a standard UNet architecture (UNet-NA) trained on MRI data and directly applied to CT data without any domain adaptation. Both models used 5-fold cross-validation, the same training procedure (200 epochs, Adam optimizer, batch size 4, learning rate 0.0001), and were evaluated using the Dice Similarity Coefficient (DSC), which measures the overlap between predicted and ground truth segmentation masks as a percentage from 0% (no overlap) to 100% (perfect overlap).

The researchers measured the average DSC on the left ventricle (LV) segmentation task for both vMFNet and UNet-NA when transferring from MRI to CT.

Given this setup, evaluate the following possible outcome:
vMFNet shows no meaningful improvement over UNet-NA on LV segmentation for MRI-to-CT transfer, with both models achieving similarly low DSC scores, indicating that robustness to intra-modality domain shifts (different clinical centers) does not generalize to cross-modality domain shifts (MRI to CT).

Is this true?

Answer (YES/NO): NO